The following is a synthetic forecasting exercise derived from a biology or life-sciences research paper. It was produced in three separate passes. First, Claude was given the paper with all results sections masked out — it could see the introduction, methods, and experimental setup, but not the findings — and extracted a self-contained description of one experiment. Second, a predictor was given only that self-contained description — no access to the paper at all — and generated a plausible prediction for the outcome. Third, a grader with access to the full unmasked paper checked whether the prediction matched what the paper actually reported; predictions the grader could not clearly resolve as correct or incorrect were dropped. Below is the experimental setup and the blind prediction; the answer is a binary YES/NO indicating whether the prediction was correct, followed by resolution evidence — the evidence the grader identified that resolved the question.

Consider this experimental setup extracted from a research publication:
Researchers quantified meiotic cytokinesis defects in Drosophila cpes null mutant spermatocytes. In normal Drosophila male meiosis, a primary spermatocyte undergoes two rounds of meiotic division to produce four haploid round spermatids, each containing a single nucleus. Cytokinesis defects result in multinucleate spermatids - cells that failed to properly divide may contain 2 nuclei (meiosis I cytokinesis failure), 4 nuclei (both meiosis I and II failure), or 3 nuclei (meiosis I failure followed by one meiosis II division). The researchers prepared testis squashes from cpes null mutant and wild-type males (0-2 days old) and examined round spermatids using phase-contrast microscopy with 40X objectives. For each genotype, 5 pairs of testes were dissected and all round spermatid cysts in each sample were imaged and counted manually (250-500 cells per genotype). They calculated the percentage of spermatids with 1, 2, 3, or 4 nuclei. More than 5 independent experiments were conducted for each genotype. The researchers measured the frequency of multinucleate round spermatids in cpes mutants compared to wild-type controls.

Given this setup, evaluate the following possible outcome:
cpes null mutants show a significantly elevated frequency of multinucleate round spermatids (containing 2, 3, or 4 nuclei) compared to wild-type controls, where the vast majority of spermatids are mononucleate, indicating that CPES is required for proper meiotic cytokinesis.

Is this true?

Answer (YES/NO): YES